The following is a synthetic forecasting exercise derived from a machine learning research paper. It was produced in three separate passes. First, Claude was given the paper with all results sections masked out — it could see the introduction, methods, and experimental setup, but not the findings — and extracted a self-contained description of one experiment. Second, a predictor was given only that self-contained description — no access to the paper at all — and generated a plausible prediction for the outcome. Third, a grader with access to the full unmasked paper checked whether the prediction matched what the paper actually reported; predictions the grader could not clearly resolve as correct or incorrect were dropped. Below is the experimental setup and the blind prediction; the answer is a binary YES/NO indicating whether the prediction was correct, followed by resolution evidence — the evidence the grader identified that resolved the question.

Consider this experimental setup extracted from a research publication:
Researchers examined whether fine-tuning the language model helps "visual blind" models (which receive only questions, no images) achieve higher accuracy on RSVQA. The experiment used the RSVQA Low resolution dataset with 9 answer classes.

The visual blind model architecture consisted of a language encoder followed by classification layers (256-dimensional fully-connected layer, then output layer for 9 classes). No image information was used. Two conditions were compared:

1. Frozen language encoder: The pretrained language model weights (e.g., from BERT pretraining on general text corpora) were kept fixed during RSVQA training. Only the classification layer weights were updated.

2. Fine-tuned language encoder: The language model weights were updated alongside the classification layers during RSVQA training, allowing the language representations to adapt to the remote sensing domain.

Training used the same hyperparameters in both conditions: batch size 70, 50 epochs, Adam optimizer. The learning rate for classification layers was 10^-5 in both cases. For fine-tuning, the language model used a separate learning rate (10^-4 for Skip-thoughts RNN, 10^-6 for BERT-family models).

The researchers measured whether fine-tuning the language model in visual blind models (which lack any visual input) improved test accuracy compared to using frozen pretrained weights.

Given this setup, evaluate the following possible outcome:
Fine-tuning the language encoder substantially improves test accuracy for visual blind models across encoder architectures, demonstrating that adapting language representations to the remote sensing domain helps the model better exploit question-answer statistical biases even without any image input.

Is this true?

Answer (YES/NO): NO